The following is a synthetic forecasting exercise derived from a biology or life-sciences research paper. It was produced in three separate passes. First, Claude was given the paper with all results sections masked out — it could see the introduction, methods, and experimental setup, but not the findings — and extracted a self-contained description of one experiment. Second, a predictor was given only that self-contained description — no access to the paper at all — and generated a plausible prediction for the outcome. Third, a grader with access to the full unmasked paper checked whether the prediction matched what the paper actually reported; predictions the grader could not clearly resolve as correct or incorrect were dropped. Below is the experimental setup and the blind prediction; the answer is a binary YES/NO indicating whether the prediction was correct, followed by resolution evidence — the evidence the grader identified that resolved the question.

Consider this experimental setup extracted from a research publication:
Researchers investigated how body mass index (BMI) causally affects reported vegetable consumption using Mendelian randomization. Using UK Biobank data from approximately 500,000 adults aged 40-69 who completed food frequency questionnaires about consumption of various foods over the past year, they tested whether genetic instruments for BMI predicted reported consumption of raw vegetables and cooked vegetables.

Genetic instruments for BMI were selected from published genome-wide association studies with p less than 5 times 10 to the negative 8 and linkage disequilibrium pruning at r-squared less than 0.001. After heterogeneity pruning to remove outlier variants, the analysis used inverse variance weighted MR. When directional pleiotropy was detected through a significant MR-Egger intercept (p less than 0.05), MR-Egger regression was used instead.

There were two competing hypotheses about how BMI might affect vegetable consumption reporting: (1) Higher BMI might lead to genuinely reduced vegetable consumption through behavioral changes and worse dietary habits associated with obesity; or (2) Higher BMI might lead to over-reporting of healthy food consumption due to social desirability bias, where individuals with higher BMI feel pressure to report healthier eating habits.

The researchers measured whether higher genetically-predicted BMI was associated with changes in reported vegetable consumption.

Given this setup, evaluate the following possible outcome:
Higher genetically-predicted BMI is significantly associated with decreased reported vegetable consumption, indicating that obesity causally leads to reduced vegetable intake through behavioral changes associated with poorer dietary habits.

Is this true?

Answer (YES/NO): NO